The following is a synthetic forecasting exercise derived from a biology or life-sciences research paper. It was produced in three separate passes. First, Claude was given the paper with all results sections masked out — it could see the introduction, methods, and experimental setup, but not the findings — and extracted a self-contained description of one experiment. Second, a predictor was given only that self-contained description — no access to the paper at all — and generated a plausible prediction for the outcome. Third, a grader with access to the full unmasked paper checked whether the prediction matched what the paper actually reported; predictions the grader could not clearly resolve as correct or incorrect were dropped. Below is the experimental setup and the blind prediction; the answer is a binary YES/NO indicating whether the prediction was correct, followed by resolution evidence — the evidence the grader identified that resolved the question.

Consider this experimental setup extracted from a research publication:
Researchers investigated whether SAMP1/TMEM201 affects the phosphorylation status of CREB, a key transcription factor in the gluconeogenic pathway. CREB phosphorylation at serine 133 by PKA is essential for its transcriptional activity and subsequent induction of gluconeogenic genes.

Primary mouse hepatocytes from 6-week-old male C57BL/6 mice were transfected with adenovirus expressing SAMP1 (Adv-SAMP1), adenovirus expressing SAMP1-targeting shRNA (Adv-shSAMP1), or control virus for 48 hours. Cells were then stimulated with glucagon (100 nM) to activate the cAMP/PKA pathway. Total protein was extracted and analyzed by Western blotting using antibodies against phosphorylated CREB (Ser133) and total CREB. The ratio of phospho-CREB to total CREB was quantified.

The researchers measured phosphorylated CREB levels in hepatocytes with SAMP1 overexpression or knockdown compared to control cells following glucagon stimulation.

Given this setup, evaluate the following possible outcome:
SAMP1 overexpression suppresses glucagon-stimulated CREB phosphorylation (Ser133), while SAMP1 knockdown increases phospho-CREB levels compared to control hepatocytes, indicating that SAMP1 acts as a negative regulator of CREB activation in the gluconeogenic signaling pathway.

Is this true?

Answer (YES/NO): NO